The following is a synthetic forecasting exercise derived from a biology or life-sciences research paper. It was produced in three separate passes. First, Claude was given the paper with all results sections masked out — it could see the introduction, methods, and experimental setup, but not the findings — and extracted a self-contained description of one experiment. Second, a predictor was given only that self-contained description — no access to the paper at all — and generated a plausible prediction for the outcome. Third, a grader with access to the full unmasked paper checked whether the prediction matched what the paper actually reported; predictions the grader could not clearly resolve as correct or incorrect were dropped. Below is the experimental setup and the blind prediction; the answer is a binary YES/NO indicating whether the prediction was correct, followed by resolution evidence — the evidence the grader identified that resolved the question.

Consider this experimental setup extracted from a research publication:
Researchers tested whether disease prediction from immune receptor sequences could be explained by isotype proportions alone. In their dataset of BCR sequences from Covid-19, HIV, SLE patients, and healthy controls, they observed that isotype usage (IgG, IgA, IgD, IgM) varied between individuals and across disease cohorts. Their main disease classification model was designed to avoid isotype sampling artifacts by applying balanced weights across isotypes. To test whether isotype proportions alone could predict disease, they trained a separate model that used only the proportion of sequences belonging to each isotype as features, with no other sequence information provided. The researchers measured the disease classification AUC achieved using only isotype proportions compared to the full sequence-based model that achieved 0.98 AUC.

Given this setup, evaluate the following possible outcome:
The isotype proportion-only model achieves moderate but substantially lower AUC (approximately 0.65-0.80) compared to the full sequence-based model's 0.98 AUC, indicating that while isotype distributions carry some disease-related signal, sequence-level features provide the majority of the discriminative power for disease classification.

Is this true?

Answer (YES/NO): YES